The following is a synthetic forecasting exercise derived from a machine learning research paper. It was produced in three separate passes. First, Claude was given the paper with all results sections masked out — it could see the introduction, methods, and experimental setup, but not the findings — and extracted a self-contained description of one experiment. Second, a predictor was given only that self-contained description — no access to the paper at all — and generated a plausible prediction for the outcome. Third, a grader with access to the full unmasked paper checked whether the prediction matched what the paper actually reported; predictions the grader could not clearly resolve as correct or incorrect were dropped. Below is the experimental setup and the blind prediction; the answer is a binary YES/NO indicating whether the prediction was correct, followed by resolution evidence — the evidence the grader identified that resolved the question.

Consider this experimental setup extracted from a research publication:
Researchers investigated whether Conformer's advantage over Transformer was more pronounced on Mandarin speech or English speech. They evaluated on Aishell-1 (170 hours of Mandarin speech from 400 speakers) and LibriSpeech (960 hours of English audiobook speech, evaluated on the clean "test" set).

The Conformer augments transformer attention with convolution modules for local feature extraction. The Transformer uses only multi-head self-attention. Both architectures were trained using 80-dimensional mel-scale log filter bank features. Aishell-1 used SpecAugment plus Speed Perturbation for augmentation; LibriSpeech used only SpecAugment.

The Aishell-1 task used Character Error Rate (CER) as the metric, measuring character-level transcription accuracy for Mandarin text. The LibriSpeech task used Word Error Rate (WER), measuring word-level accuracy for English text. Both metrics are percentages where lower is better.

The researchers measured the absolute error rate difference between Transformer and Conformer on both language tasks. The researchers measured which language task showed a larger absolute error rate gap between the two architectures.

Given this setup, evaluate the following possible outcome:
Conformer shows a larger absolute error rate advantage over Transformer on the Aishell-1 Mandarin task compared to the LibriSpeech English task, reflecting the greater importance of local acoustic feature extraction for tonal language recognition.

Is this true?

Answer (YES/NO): YES